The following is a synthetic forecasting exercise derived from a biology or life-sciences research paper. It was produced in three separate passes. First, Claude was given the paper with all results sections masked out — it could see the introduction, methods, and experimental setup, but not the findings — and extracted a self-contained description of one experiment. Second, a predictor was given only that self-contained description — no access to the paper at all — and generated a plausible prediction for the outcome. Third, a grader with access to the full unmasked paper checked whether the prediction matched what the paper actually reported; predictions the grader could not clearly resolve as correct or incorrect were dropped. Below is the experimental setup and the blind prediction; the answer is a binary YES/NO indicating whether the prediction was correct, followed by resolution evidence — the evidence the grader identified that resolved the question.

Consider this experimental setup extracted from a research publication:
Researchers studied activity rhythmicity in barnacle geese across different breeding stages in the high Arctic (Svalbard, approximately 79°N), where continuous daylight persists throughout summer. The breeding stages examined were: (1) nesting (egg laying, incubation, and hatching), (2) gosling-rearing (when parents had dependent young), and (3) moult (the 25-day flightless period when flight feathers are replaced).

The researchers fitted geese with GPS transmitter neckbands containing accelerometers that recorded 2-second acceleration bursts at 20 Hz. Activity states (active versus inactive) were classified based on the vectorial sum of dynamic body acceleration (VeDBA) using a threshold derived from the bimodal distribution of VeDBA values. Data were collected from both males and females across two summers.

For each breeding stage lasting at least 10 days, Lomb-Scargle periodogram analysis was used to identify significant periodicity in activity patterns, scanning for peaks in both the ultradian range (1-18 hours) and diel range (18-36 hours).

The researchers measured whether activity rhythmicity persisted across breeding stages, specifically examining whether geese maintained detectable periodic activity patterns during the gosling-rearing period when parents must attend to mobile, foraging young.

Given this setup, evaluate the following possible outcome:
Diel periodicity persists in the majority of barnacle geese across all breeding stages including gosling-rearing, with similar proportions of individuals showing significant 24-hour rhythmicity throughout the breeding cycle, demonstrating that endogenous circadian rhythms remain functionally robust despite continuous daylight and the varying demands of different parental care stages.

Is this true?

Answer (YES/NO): NO